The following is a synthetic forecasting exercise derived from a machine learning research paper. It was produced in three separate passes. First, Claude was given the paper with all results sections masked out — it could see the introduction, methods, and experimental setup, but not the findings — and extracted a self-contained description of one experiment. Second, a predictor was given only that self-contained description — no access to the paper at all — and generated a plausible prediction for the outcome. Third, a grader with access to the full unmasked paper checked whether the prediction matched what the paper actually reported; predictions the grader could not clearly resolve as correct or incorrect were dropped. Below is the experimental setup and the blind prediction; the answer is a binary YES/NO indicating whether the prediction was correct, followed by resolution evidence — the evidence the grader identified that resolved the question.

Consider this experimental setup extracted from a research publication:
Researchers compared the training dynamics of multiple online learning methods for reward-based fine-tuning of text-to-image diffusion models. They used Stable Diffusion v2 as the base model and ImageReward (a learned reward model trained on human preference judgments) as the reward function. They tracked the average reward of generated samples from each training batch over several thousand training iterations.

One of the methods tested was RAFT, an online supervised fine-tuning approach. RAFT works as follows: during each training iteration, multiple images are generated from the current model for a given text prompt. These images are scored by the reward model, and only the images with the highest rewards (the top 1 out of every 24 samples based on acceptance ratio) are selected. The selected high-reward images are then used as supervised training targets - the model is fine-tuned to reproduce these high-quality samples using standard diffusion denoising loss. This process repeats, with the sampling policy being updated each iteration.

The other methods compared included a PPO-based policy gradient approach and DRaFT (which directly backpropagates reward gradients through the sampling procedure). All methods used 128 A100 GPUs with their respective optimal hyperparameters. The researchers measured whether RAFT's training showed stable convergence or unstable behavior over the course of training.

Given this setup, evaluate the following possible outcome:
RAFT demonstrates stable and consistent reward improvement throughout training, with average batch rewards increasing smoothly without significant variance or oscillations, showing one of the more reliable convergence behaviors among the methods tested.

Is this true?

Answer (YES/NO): NO